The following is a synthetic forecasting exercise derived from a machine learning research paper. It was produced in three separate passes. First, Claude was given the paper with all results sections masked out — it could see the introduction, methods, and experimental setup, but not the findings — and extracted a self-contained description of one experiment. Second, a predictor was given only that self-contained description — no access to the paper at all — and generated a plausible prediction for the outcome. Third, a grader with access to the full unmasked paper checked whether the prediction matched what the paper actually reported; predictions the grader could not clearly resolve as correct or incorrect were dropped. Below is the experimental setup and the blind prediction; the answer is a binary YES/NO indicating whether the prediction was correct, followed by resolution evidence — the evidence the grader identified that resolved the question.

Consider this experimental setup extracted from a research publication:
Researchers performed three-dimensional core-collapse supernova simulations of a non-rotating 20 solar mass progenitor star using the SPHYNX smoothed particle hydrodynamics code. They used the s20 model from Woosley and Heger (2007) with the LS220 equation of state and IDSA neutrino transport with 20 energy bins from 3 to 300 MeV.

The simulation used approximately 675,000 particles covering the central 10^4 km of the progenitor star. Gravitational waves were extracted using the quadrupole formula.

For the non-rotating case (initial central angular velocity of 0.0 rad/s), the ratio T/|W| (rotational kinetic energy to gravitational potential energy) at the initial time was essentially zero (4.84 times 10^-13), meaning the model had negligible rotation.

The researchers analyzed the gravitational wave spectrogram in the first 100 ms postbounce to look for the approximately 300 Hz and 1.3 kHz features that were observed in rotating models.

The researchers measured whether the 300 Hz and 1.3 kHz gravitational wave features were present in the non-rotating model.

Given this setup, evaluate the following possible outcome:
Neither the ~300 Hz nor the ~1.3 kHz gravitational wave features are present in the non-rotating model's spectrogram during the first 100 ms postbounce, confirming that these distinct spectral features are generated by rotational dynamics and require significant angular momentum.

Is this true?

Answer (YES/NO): YES